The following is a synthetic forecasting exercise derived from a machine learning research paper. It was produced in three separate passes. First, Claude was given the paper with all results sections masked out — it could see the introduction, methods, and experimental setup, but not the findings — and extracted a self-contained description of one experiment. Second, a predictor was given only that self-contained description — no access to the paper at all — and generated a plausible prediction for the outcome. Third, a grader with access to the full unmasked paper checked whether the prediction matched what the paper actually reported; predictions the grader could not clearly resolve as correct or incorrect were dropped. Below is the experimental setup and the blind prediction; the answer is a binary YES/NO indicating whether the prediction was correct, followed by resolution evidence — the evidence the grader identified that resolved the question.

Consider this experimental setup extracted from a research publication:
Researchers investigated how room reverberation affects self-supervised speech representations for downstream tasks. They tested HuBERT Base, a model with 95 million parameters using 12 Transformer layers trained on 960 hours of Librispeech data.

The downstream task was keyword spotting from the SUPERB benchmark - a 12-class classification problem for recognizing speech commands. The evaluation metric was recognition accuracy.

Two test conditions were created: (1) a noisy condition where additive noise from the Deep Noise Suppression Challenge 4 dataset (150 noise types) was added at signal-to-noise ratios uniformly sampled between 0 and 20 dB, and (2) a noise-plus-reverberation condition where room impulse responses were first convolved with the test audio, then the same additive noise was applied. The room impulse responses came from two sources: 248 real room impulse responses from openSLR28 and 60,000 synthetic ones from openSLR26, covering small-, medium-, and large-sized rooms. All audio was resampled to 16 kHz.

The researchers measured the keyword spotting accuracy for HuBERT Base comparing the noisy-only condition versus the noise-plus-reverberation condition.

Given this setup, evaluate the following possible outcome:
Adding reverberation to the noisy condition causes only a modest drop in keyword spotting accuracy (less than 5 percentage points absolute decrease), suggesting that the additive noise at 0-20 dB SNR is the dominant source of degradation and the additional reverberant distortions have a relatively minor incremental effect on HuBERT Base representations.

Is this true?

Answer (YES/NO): NO